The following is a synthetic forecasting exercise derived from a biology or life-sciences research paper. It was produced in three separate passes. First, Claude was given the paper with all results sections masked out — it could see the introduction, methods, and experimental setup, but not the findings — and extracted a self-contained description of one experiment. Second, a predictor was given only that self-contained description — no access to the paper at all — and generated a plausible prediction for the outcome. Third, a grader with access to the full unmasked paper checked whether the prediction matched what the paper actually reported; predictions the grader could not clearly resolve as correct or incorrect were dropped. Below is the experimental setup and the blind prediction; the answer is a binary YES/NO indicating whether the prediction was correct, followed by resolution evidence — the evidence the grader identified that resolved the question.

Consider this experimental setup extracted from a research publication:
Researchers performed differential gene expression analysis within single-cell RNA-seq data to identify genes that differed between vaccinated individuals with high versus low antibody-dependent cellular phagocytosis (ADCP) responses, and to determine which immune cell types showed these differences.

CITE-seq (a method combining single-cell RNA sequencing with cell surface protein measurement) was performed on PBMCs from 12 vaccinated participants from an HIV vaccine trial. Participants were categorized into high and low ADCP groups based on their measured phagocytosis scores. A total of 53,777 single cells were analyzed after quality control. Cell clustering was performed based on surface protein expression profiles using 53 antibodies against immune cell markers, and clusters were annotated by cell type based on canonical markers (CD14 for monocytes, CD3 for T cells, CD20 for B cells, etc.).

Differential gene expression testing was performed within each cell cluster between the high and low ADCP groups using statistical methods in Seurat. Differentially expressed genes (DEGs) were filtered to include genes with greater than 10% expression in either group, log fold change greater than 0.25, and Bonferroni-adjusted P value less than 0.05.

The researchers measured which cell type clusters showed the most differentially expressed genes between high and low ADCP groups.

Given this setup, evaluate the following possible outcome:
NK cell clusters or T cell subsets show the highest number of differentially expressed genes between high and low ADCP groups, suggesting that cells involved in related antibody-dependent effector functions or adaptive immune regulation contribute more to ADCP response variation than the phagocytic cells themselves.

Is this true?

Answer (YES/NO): NO